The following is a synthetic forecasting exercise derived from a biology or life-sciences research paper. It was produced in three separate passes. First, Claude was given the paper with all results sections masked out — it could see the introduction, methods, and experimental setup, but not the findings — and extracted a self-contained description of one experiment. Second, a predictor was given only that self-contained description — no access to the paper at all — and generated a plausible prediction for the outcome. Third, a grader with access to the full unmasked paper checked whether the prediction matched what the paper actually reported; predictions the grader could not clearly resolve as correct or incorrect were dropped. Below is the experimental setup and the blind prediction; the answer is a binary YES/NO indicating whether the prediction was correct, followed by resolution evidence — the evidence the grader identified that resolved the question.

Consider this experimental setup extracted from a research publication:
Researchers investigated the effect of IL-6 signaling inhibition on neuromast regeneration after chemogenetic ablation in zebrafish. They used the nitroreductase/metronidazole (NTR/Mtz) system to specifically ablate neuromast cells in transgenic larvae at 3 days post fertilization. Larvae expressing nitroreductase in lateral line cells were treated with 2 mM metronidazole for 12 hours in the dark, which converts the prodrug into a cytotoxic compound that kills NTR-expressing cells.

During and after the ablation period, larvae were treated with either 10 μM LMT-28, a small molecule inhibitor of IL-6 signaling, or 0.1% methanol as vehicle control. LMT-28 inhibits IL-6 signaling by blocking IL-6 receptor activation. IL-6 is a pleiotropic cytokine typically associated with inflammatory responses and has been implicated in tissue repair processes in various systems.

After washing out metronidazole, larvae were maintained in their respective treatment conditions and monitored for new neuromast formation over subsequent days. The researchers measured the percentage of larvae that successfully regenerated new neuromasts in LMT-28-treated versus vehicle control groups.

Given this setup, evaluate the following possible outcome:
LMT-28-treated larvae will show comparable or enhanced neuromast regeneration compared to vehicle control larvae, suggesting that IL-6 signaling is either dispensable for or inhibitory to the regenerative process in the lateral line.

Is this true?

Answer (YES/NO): YES